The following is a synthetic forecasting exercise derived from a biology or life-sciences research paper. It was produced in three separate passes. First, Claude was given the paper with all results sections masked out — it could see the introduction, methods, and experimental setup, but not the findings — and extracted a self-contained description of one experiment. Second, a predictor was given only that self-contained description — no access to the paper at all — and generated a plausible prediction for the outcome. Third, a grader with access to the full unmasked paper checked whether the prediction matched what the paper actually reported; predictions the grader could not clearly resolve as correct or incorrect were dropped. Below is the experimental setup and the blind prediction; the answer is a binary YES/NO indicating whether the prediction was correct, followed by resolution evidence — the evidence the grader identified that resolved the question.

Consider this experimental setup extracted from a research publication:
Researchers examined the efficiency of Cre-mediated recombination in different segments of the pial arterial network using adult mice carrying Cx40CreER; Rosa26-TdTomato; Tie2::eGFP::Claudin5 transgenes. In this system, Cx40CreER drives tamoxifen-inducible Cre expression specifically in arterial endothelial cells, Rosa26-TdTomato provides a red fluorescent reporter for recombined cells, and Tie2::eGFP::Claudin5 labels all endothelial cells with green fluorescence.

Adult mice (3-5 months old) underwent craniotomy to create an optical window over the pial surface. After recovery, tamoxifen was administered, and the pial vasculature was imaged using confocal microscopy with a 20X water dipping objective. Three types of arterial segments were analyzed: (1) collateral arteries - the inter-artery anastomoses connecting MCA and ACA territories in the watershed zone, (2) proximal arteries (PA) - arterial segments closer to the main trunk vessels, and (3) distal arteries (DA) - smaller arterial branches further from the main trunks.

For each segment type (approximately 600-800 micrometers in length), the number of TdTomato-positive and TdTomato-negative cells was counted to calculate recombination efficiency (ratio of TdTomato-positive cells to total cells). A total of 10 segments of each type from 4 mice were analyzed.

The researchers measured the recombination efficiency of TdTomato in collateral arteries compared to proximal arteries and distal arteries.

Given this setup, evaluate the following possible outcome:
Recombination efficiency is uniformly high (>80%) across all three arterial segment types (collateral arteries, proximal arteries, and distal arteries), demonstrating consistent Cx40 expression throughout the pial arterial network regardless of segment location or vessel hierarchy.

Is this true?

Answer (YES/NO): NO